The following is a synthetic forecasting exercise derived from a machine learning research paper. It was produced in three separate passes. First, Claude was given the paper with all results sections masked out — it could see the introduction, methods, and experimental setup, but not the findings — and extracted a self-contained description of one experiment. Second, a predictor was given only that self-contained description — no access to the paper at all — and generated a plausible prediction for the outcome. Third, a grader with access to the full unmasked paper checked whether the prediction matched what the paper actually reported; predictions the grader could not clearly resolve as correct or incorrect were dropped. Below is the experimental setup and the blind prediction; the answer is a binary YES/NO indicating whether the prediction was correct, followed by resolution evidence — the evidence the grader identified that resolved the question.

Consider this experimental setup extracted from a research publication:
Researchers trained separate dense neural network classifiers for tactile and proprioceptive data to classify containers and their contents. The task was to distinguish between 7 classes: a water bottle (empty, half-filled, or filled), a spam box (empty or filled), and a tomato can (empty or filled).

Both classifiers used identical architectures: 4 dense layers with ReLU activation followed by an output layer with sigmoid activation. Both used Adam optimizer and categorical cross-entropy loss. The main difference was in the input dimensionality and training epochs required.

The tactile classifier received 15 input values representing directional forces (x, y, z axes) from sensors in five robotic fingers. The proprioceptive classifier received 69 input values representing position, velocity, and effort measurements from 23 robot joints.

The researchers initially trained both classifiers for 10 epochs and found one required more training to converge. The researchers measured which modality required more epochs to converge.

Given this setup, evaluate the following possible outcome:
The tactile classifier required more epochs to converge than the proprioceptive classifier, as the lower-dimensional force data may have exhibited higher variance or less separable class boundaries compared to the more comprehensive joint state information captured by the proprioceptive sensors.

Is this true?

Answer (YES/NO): NO